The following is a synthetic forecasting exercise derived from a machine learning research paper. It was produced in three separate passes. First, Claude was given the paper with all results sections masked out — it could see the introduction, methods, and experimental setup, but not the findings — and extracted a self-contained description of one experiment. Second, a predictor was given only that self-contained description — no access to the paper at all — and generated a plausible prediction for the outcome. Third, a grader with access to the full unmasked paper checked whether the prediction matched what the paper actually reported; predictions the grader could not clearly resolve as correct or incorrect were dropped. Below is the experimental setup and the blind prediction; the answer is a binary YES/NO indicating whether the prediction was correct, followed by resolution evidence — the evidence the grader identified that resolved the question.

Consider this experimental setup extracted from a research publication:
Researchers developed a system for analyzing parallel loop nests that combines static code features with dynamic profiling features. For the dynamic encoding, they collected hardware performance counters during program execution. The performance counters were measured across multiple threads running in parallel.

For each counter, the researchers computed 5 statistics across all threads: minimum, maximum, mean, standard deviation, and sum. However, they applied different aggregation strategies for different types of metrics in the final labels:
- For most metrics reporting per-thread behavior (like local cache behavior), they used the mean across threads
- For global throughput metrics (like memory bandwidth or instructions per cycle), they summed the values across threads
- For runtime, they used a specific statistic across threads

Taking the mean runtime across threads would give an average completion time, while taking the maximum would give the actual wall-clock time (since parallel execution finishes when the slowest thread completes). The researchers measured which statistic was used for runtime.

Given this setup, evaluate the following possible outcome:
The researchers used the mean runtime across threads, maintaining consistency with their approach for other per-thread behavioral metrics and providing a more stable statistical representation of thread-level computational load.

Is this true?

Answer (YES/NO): NO